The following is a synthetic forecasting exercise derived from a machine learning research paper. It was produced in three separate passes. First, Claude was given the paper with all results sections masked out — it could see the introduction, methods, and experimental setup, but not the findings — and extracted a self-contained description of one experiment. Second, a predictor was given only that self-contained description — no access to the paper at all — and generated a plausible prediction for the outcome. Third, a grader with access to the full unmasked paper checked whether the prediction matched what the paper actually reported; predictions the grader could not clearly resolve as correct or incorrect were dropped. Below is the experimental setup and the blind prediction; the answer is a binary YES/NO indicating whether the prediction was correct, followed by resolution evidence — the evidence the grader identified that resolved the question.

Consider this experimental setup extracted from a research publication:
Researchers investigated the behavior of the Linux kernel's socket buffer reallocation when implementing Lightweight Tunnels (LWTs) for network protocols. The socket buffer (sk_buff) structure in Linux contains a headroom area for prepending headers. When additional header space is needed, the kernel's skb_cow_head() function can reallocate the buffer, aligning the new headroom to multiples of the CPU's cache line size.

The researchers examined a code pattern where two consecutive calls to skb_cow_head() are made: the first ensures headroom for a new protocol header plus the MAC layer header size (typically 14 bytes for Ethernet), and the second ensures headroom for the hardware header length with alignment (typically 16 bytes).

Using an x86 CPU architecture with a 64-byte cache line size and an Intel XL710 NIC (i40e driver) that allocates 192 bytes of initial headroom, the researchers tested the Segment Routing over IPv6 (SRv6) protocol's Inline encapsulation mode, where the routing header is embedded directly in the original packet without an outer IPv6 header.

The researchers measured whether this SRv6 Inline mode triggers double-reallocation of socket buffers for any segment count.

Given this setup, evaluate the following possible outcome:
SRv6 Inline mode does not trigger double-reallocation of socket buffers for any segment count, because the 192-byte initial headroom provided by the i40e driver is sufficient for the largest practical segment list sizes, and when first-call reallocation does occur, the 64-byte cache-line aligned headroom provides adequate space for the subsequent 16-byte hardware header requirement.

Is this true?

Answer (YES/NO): YES